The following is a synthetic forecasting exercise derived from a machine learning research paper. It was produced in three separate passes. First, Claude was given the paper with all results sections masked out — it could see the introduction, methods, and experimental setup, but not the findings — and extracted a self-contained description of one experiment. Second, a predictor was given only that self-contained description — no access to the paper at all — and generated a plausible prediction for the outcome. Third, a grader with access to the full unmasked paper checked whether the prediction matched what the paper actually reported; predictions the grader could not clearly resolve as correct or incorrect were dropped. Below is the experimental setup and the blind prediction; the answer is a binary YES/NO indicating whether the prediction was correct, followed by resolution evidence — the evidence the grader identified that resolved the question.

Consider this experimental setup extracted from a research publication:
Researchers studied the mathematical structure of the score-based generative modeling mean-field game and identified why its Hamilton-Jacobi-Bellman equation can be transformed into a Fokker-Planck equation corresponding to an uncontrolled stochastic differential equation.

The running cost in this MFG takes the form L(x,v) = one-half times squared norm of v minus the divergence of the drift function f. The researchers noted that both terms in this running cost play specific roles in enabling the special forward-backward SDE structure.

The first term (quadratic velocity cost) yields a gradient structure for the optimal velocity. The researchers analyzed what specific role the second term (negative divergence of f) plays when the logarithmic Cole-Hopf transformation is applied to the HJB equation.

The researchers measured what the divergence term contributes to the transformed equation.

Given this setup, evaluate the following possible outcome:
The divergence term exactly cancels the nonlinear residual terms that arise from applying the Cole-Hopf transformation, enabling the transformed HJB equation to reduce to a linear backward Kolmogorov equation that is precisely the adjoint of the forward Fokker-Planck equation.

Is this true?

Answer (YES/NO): NO